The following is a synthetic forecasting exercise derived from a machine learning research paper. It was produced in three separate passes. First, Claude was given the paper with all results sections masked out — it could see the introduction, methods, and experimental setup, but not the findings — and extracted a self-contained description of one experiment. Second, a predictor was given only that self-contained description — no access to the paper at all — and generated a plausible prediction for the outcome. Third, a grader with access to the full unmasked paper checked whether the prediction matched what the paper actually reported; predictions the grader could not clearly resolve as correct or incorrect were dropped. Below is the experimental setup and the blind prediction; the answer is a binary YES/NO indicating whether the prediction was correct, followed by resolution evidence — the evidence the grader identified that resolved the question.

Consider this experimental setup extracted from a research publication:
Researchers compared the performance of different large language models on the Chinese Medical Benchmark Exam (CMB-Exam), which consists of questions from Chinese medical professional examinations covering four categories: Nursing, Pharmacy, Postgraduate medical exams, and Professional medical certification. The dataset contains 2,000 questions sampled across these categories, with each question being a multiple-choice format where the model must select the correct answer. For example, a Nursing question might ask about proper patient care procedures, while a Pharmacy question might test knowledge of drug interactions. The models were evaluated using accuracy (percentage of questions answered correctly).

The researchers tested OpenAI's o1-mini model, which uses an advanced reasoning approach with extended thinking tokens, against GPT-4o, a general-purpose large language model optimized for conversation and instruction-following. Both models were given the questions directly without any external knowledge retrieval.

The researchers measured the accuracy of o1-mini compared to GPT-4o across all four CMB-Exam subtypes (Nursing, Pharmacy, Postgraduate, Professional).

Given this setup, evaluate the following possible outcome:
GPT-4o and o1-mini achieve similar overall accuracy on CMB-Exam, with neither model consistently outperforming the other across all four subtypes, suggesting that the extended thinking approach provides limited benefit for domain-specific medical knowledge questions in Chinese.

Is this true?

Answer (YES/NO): NO